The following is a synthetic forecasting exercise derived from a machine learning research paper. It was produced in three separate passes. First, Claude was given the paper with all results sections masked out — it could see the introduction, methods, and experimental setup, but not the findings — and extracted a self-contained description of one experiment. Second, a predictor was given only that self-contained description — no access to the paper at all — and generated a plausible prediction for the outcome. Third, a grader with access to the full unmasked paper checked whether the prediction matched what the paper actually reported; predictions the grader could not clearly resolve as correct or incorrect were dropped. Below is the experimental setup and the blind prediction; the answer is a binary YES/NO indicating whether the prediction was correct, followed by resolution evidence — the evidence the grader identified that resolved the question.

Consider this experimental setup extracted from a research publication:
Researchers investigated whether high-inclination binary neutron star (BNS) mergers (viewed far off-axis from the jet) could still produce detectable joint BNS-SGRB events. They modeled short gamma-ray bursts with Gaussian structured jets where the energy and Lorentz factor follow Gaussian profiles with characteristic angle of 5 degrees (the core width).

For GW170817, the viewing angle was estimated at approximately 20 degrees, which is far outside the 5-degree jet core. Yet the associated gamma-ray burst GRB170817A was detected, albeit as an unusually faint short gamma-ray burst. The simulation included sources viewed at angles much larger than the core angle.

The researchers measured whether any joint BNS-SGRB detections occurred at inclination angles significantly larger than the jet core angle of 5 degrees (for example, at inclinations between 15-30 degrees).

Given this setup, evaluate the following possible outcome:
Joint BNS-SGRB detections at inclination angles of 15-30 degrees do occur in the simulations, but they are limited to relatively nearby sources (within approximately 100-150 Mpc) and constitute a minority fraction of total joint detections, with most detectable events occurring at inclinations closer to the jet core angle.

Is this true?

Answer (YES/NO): NO